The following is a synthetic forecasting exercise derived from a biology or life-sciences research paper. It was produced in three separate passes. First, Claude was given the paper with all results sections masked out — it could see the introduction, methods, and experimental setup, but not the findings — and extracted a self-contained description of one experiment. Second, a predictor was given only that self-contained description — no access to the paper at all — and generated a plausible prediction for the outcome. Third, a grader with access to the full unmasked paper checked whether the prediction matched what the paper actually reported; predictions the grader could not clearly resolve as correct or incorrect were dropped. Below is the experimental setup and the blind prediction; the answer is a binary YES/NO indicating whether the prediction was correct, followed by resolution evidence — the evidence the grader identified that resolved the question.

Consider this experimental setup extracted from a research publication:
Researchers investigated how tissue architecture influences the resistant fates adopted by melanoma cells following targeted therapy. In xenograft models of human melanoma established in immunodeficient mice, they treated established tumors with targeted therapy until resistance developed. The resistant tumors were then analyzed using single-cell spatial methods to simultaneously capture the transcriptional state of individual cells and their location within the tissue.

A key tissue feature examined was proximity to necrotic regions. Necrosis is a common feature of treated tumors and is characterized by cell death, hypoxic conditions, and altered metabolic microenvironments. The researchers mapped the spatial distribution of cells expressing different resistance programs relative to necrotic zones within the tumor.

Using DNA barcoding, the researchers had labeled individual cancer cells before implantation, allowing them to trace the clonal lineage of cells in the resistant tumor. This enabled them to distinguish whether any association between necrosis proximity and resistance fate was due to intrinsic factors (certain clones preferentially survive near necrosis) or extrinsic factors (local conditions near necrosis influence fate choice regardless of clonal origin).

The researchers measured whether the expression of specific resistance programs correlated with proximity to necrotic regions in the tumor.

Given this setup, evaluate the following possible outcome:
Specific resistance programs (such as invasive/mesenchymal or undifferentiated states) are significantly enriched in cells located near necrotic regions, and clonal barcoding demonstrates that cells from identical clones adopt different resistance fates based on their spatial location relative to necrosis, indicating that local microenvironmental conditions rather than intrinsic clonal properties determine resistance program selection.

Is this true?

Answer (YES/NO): NO